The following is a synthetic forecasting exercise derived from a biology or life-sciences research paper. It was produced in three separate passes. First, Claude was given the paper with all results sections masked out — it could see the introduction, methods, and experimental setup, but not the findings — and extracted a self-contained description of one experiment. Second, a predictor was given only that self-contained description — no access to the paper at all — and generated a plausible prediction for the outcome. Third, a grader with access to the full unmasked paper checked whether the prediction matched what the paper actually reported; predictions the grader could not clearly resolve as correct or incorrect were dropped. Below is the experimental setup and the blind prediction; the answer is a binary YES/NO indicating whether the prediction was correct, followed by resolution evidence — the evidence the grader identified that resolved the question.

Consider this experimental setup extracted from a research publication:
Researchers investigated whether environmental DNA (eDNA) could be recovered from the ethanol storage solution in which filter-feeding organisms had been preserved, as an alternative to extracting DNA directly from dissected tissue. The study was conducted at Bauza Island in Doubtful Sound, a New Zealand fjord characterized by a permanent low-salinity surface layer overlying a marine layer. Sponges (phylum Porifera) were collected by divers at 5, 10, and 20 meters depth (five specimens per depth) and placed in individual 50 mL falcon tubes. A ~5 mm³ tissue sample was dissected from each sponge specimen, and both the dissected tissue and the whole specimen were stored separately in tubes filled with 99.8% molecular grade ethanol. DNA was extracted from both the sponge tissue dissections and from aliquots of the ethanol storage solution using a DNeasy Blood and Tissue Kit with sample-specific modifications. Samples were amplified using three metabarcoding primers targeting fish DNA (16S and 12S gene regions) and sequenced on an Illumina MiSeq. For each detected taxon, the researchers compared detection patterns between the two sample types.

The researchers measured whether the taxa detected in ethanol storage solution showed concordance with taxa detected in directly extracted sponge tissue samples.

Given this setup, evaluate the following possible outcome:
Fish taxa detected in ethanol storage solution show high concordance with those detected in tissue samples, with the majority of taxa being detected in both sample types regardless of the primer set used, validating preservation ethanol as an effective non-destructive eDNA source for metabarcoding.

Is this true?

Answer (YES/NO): NO